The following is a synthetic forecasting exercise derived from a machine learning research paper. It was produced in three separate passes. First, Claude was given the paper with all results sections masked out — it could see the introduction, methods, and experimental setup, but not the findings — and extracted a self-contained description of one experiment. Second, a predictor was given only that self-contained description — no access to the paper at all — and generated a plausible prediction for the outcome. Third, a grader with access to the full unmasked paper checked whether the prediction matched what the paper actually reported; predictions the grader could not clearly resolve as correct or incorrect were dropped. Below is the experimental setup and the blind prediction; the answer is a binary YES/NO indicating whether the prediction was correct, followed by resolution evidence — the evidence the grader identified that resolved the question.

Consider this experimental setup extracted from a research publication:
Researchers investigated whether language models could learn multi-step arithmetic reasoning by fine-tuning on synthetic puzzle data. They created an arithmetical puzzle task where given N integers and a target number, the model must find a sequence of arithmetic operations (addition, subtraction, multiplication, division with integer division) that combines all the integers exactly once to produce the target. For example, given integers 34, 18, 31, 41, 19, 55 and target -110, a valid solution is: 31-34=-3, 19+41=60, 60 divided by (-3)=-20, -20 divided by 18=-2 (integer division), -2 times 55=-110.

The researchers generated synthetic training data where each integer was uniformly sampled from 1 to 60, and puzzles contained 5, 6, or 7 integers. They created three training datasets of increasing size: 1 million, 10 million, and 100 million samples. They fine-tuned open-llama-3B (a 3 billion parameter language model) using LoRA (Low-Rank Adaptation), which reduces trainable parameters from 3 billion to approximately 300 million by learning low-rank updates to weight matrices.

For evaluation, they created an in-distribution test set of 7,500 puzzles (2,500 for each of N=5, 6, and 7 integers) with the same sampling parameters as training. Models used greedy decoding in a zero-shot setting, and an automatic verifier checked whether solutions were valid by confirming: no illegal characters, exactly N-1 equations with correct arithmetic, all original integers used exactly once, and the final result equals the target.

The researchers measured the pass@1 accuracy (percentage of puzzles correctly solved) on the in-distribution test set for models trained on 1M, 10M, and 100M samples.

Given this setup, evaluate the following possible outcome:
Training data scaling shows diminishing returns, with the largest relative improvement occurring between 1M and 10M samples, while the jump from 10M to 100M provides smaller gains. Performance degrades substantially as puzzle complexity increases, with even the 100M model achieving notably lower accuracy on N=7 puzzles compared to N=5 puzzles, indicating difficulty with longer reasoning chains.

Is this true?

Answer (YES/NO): NO